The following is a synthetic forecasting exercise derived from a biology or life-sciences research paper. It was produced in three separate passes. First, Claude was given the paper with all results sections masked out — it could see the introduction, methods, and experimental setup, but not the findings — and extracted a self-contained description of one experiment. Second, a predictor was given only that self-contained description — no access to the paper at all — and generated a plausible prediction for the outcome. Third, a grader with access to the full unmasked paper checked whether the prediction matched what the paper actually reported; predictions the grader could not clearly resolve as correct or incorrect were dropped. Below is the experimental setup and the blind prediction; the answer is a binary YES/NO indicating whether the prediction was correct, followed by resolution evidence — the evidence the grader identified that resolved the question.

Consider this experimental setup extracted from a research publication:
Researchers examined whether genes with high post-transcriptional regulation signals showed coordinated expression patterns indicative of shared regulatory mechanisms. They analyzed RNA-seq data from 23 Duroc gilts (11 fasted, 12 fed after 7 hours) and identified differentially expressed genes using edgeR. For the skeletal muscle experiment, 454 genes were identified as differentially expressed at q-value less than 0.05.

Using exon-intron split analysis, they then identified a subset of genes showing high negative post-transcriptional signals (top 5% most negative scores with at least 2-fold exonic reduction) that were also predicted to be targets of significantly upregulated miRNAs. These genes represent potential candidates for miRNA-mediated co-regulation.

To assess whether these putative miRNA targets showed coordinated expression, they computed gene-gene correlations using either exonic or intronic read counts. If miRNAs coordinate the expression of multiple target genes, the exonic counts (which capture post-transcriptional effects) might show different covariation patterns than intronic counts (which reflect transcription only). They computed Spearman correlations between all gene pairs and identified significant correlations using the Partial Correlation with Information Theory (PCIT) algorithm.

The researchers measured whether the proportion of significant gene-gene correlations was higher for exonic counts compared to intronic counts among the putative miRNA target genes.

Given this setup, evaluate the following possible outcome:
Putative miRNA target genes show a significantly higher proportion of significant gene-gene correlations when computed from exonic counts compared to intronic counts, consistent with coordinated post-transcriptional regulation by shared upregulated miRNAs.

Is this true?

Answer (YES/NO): YES